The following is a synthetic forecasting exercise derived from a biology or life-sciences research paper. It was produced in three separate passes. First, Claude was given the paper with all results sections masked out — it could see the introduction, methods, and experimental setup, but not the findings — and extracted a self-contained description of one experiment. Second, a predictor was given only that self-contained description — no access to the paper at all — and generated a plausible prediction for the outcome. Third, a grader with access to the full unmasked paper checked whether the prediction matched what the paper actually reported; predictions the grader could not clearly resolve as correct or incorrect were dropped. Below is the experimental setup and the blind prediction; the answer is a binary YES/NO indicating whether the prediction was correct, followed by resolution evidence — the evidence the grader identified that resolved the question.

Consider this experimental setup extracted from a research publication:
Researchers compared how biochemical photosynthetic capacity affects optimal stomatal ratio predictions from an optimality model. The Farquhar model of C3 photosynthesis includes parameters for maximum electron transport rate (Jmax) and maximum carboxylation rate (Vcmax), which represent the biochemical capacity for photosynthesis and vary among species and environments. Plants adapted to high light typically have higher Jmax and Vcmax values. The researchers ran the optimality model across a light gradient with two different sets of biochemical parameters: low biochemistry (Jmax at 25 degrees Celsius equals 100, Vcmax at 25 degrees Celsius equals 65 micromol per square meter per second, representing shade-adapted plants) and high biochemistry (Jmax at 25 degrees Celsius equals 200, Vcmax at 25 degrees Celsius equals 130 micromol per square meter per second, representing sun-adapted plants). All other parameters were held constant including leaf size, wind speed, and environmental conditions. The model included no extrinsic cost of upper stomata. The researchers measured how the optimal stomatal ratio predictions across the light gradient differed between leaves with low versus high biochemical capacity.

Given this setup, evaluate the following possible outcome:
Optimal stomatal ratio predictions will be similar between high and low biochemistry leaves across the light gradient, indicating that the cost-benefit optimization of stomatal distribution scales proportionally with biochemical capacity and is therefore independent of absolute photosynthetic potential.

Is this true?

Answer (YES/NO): YES